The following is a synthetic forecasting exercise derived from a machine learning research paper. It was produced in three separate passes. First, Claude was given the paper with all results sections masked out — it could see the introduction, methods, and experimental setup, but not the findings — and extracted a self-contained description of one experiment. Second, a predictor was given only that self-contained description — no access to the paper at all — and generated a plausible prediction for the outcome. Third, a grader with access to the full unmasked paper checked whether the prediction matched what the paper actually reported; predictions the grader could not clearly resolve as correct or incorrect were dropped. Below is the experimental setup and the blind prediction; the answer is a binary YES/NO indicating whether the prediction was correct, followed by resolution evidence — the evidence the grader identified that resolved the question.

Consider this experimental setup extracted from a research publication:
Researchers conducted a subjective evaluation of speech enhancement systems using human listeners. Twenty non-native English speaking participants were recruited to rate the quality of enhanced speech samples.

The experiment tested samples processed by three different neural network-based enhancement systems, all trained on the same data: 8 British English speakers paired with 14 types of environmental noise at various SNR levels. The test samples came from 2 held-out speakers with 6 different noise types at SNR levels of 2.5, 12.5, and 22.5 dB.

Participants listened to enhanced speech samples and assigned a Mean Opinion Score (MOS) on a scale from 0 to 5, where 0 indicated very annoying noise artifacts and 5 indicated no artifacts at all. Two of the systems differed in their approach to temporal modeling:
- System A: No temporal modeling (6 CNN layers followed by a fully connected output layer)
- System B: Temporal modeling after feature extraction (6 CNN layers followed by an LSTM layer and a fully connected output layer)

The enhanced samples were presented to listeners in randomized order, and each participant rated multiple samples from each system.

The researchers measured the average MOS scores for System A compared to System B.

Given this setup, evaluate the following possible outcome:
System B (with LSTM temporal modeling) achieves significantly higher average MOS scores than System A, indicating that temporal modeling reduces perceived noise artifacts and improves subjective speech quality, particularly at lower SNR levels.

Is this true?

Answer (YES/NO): NO